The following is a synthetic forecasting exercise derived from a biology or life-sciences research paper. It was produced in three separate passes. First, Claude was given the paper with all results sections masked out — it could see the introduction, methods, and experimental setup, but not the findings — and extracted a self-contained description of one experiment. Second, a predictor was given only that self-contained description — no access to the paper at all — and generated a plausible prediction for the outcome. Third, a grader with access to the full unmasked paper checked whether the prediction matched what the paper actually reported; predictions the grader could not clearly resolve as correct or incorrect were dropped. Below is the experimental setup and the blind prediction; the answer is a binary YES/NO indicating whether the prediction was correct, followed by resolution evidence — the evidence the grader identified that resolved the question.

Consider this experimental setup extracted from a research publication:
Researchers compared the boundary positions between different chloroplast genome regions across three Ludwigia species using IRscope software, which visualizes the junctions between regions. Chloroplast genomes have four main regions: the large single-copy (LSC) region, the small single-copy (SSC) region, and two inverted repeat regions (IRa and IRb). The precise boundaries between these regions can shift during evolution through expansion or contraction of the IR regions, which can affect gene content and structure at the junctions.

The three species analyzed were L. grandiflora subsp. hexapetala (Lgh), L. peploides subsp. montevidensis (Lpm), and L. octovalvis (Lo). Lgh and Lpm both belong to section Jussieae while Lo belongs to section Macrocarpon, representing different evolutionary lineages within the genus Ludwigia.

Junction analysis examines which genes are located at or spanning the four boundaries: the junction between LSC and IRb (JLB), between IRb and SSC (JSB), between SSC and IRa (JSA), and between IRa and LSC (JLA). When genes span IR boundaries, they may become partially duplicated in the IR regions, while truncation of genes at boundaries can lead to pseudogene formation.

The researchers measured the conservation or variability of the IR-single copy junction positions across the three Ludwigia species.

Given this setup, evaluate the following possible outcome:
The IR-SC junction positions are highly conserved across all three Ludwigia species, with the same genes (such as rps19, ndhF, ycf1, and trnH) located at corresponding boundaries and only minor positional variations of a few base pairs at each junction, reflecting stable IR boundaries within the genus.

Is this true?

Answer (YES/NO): YES